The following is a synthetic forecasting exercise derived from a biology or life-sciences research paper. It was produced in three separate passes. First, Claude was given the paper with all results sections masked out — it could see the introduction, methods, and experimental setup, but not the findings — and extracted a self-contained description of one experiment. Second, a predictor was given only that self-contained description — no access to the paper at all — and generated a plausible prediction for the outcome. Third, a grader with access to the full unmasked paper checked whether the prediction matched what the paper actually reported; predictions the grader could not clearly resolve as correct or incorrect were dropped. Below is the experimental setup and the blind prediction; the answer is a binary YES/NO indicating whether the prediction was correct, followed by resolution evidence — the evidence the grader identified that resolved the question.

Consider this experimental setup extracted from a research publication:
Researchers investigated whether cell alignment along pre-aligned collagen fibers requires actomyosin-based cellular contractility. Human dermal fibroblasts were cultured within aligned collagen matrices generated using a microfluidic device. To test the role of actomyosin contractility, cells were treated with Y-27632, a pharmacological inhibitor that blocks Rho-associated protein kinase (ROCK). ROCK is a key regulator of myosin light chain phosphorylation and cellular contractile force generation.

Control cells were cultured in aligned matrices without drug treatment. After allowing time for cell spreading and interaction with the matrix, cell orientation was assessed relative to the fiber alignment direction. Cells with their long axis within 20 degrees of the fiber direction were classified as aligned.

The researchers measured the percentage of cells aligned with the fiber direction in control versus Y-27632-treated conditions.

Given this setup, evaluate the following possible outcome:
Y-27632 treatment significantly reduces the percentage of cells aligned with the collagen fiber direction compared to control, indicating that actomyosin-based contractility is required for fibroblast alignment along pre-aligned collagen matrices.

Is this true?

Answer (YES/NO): YES